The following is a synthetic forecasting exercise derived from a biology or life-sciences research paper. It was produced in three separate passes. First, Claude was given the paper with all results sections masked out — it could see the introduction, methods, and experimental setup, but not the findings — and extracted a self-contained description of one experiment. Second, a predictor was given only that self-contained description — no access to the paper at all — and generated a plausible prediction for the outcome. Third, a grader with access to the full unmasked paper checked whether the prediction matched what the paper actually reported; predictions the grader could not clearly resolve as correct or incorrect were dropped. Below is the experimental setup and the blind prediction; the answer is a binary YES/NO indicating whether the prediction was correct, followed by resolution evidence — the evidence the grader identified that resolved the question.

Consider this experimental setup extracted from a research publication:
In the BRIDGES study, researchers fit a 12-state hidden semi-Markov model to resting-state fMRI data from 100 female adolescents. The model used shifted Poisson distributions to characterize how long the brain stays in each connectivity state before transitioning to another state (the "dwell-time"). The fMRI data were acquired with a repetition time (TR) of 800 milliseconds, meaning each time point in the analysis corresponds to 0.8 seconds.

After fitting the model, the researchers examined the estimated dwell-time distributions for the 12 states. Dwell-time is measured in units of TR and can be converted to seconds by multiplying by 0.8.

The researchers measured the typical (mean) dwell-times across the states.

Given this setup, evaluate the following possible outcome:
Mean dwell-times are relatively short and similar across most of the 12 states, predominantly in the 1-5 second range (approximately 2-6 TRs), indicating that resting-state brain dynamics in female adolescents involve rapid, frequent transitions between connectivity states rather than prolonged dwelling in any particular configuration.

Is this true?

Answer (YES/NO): NO